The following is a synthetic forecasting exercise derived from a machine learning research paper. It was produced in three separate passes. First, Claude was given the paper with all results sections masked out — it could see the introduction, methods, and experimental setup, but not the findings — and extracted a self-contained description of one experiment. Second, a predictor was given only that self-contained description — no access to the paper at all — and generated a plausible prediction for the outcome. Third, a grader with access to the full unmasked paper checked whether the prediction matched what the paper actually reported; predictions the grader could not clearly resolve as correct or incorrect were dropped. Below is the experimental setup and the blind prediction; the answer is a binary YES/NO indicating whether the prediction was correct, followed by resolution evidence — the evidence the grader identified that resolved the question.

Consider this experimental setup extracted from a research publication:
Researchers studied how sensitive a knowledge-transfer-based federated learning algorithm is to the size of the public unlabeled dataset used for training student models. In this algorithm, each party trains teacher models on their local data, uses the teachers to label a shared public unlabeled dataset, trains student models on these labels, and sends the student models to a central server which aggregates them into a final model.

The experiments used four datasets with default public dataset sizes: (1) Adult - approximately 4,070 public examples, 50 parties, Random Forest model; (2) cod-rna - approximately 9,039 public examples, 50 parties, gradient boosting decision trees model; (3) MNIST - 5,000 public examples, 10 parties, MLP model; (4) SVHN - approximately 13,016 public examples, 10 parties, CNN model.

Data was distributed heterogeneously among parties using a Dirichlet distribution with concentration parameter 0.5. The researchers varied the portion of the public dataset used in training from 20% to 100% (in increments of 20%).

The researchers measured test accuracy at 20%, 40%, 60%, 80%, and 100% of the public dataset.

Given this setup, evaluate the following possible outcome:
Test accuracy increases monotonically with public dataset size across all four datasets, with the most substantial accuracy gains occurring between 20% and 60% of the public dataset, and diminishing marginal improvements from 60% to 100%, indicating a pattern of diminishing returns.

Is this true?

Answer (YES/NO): NO